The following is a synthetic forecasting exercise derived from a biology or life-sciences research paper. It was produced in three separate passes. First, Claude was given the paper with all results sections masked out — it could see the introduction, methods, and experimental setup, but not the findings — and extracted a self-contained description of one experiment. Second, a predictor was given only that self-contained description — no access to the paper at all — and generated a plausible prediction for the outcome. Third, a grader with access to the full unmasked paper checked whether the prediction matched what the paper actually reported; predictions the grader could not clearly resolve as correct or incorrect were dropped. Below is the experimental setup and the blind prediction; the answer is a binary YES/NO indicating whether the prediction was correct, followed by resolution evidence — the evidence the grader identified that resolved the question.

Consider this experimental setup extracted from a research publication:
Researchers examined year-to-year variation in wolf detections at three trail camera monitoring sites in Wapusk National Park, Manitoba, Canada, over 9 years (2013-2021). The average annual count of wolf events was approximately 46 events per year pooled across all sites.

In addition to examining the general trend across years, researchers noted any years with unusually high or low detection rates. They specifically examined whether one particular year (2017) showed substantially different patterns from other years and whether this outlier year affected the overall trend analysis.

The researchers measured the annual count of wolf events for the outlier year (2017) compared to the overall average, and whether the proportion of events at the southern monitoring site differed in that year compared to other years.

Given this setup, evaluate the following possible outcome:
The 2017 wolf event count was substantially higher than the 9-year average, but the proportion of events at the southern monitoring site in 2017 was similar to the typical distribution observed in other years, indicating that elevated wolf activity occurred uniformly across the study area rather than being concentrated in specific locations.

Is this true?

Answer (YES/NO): NO